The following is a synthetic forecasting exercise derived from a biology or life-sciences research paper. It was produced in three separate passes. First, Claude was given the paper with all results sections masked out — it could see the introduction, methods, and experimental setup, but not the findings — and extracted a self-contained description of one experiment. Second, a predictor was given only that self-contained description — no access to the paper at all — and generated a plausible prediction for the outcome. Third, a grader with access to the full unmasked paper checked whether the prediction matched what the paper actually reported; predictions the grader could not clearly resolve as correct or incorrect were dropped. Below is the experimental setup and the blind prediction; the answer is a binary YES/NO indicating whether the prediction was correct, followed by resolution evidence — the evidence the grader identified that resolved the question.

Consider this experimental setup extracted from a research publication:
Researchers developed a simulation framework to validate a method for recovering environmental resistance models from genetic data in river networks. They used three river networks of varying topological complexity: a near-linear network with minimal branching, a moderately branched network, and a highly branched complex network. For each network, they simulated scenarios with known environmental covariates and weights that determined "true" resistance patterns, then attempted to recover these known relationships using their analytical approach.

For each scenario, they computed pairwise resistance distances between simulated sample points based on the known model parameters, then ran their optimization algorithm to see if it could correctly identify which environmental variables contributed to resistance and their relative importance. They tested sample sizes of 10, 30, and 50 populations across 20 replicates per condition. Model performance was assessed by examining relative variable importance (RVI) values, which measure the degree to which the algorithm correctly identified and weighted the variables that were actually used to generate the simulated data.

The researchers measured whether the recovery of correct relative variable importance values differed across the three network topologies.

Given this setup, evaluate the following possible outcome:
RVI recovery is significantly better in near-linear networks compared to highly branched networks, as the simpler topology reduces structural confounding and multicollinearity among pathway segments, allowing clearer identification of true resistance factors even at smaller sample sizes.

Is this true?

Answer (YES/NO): NO